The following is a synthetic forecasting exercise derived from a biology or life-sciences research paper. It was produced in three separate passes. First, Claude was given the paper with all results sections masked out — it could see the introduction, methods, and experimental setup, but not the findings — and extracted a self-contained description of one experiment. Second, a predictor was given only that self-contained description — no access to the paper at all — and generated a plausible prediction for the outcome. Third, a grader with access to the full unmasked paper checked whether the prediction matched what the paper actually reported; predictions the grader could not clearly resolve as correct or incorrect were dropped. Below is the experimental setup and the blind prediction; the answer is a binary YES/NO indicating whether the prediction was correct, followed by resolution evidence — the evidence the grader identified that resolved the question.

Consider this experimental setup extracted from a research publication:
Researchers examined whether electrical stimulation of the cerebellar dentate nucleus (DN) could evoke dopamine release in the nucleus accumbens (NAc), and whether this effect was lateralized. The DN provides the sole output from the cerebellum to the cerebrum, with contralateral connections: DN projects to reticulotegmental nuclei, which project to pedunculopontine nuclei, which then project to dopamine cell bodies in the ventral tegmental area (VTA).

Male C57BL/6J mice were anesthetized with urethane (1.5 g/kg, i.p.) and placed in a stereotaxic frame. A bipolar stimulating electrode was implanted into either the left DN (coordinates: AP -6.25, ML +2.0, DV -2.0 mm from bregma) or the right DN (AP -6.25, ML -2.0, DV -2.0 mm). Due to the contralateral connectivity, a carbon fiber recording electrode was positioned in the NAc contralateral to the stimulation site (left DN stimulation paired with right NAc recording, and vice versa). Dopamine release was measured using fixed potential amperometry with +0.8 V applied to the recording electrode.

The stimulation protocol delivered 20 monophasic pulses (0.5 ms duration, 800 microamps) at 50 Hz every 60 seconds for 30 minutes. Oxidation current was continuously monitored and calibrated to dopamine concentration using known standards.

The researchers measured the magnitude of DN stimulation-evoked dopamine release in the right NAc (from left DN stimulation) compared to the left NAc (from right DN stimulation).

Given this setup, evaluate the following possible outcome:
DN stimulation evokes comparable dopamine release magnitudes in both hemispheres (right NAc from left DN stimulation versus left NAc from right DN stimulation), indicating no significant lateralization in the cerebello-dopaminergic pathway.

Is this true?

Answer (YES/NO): NO